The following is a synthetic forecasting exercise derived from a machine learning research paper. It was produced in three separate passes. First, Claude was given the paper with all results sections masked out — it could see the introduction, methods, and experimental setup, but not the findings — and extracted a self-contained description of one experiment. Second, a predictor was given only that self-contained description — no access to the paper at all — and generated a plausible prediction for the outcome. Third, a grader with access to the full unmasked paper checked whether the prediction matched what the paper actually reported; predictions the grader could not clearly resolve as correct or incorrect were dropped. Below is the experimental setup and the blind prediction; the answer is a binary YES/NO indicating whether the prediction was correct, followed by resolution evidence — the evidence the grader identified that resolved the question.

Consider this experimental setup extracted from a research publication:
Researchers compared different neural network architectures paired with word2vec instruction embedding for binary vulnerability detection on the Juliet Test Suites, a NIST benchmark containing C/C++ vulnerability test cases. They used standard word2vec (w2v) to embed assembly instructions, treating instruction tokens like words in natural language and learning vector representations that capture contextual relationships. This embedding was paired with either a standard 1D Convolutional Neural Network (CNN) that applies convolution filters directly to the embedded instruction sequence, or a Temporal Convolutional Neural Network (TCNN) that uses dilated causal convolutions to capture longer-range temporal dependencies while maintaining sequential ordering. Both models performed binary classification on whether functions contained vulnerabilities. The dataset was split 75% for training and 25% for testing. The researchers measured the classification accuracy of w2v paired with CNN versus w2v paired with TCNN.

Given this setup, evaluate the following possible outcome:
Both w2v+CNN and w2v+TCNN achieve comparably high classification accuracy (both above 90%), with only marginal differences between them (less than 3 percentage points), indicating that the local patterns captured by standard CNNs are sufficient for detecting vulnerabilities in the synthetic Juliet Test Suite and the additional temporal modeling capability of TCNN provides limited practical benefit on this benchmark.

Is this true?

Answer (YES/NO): NO